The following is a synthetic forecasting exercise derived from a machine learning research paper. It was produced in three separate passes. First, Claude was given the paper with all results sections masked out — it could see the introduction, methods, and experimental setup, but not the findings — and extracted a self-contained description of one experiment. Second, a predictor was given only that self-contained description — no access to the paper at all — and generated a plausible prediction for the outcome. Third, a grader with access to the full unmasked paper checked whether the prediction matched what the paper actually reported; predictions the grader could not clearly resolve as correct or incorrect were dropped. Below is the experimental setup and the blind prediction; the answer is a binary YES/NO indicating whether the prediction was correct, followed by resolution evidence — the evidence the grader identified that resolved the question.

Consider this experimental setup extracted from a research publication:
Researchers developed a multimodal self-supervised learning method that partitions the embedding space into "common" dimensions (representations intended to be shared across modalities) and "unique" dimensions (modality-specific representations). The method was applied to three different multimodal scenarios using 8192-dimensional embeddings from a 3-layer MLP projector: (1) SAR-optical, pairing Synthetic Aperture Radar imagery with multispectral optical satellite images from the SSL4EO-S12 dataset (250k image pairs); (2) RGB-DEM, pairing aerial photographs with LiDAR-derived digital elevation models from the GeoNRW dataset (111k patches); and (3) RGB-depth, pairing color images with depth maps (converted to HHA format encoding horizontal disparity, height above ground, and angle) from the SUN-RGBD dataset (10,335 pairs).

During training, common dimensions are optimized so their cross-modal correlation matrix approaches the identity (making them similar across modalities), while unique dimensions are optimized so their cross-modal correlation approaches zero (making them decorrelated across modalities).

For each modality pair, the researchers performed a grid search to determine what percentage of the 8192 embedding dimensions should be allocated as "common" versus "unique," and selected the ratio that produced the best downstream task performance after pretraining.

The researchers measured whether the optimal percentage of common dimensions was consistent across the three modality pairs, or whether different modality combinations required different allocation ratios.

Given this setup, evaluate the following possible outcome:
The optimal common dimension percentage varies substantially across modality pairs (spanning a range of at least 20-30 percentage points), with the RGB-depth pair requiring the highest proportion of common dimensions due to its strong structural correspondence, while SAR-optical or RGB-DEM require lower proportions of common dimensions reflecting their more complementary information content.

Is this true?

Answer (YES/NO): NO